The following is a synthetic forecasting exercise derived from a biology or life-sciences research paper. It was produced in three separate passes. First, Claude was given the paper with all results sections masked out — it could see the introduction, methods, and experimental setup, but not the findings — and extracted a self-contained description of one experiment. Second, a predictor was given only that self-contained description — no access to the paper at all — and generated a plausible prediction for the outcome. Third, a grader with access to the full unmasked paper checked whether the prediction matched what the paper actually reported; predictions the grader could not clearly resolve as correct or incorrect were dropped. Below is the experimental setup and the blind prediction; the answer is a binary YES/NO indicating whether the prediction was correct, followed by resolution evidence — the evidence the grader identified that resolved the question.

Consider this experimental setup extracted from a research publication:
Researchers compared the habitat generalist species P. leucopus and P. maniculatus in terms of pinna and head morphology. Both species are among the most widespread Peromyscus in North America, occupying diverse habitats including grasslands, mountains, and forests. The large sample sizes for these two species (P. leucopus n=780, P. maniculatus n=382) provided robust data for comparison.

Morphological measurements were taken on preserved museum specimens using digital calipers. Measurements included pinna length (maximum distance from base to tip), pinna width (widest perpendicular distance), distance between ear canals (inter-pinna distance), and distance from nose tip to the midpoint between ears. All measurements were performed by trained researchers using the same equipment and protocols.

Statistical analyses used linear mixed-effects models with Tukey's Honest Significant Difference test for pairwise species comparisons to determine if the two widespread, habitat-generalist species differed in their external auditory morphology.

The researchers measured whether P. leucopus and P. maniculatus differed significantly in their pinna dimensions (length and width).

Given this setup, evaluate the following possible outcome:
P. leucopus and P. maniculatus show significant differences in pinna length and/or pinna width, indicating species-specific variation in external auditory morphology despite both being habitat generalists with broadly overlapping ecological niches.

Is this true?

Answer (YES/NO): YES